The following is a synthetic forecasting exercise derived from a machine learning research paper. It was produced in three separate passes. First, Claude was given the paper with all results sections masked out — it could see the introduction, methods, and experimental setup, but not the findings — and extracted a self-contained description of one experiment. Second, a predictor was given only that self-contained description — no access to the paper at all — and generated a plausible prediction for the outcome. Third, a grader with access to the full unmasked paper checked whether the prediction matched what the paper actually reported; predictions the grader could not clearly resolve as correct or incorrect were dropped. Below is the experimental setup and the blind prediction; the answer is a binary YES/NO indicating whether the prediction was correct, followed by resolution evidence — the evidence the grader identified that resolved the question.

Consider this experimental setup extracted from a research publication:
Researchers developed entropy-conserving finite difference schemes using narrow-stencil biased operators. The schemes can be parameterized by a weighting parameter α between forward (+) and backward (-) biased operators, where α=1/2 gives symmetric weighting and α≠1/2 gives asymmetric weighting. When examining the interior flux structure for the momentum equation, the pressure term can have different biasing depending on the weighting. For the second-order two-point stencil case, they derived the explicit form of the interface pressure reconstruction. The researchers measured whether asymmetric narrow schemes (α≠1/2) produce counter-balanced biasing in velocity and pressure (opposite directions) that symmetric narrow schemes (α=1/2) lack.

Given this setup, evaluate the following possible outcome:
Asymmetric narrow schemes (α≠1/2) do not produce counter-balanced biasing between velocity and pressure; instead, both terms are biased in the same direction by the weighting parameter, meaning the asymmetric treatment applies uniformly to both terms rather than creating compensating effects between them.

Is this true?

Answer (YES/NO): NO